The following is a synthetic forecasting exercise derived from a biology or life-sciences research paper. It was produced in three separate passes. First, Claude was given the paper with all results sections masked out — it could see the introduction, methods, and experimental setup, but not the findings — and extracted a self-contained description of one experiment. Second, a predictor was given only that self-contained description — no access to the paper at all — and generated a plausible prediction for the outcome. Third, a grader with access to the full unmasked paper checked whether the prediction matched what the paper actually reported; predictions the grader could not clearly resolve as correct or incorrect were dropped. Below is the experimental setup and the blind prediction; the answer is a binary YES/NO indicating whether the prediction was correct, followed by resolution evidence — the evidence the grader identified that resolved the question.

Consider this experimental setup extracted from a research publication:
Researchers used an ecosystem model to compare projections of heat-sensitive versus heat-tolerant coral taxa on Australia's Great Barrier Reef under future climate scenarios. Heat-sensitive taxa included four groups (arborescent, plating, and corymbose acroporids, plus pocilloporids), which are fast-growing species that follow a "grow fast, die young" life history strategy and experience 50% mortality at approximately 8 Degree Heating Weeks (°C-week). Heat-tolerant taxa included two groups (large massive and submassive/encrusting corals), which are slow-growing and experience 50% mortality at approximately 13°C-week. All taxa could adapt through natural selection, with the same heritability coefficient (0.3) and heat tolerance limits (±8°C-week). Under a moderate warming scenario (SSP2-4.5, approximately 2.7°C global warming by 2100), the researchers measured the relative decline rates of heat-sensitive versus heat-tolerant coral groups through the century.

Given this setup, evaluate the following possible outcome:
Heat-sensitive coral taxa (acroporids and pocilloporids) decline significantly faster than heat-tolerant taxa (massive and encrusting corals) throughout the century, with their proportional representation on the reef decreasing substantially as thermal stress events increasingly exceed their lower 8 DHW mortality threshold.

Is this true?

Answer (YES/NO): NO